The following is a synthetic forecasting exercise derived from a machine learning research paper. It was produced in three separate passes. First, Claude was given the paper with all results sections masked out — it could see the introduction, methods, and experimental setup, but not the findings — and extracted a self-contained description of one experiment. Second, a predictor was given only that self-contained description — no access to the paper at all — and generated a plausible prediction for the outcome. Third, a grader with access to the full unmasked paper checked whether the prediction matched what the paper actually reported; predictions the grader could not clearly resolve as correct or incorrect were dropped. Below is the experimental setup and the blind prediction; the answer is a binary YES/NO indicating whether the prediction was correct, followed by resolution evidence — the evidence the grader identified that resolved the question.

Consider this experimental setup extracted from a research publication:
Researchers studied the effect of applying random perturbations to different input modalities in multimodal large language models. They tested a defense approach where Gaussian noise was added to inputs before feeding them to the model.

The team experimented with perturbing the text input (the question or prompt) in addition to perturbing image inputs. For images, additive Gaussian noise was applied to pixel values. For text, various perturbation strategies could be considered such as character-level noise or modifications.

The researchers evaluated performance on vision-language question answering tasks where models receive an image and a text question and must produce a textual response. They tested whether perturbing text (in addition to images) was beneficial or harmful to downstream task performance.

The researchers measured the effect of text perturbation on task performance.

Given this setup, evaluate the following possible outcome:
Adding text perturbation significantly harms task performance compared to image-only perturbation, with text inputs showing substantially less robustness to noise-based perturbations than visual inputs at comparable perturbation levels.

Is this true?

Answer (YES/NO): YES